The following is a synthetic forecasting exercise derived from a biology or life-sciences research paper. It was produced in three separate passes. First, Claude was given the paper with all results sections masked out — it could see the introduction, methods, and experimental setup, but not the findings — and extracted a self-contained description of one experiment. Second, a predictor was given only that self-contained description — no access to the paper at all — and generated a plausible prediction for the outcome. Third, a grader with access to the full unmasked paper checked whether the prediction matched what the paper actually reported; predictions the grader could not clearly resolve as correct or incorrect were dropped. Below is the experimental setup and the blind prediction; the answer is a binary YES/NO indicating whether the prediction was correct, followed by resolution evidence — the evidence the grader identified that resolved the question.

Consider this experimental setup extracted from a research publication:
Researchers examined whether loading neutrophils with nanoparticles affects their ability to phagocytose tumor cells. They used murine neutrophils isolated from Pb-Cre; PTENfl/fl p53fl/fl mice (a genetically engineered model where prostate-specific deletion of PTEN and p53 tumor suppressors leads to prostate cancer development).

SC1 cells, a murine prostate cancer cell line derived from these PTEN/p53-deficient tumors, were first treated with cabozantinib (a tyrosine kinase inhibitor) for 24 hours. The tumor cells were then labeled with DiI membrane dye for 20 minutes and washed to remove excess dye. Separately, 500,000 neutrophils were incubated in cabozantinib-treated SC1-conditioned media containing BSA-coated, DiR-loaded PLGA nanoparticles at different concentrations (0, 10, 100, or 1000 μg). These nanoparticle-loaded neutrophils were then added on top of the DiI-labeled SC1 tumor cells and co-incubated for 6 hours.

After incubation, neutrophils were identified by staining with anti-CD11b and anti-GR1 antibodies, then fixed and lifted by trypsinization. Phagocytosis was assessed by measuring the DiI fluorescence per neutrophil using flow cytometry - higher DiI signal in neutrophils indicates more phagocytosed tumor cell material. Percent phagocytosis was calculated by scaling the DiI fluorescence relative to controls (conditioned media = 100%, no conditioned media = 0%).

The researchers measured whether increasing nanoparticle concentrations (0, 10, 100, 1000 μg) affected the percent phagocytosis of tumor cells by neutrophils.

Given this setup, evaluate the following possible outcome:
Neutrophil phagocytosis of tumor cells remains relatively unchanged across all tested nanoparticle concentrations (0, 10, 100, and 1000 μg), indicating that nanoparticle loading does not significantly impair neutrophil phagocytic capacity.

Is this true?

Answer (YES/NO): YES